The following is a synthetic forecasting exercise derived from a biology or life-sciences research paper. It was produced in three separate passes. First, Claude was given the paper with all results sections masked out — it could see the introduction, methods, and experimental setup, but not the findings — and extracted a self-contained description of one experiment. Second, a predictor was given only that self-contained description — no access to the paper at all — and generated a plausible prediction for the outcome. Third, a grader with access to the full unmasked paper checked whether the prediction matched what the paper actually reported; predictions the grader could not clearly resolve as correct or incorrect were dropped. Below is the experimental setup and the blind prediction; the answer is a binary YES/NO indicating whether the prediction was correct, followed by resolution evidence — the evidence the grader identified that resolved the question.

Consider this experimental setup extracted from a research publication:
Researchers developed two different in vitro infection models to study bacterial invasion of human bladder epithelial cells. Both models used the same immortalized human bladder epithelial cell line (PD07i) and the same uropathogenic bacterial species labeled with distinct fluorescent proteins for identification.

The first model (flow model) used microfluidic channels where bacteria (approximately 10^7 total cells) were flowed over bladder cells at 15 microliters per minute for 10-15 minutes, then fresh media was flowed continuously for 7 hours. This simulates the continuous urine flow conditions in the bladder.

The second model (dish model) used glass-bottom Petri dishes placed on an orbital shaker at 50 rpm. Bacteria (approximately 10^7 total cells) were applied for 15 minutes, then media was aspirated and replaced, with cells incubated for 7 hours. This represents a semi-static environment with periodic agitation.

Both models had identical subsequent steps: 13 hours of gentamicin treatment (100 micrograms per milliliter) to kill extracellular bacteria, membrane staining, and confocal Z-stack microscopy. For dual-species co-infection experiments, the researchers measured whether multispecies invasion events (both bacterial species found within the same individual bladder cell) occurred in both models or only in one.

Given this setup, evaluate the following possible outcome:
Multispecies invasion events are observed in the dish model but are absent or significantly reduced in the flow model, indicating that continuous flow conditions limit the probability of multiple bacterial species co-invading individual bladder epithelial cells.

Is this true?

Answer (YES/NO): NO